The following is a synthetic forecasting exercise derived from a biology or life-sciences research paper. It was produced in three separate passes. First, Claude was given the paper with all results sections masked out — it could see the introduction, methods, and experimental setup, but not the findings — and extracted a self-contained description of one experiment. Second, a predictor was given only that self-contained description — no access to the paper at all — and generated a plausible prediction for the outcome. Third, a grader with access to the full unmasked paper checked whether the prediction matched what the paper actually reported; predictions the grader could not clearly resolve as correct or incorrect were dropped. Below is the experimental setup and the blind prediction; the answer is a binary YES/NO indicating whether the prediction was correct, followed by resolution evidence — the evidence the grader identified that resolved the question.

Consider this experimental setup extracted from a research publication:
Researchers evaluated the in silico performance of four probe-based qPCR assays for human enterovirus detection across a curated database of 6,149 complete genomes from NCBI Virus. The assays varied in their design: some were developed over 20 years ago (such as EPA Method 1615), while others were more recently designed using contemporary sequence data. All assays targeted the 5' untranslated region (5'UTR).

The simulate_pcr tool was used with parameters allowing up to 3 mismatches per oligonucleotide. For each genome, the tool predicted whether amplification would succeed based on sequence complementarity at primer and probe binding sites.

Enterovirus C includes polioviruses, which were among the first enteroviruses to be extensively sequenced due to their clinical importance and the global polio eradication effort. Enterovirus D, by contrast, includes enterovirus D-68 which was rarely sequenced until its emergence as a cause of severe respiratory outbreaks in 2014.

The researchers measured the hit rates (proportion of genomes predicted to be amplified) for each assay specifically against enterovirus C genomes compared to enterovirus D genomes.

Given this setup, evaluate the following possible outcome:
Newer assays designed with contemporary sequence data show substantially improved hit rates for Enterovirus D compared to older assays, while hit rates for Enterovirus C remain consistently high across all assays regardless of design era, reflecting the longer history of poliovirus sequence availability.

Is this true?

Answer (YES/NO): YES